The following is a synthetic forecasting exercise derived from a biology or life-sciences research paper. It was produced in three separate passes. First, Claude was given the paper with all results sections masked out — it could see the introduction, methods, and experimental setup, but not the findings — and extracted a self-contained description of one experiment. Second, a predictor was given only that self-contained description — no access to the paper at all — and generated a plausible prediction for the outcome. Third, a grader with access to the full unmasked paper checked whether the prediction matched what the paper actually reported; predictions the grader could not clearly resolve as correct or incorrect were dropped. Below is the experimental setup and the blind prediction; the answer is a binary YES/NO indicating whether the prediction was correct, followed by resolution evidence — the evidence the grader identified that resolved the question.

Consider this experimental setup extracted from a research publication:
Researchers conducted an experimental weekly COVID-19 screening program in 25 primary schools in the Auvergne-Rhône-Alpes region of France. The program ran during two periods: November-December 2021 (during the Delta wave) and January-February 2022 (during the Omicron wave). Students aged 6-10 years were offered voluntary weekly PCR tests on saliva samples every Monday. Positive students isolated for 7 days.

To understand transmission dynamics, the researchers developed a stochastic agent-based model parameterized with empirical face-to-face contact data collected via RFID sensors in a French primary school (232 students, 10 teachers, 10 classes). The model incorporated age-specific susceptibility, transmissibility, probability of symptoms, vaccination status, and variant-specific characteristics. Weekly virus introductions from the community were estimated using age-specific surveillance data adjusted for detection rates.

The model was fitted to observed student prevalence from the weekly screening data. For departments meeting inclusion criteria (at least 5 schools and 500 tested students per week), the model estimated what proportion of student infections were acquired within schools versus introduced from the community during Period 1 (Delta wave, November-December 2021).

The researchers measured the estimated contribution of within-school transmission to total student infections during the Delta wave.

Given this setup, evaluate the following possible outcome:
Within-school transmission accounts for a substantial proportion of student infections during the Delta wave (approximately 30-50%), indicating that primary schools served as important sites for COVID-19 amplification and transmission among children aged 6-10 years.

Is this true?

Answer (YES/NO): NO